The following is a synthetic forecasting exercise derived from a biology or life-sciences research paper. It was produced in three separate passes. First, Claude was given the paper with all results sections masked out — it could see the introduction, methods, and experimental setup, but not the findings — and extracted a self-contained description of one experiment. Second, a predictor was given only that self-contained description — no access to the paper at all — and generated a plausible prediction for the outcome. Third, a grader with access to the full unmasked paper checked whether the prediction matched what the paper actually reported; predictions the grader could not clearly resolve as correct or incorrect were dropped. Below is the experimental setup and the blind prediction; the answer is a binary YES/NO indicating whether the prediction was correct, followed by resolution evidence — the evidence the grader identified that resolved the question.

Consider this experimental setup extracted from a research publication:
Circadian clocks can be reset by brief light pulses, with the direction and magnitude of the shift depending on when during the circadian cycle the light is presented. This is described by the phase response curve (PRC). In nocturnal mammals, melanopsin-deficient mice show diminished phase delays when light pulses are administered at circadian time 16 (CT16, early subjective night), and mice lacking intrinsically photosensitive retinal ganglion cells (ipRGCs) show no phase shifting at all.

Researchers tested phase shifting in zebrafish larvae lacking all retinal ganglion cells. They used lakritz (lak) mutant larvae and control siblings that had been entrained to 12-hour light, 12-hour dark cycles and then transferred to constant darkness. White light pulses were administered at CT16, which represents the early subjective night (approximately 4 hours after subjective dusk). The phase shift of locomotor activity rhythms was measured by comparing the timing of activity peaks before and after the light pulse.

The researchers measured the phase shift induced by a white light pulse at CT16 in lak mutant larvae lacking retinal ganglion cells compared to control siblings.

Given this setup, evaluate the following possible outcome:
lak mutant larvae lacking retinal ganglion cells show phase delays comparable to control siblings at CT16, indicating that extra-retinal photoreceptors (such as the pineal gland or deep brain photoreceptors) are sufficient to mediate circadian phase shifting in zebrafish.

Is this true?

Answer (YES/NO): YES